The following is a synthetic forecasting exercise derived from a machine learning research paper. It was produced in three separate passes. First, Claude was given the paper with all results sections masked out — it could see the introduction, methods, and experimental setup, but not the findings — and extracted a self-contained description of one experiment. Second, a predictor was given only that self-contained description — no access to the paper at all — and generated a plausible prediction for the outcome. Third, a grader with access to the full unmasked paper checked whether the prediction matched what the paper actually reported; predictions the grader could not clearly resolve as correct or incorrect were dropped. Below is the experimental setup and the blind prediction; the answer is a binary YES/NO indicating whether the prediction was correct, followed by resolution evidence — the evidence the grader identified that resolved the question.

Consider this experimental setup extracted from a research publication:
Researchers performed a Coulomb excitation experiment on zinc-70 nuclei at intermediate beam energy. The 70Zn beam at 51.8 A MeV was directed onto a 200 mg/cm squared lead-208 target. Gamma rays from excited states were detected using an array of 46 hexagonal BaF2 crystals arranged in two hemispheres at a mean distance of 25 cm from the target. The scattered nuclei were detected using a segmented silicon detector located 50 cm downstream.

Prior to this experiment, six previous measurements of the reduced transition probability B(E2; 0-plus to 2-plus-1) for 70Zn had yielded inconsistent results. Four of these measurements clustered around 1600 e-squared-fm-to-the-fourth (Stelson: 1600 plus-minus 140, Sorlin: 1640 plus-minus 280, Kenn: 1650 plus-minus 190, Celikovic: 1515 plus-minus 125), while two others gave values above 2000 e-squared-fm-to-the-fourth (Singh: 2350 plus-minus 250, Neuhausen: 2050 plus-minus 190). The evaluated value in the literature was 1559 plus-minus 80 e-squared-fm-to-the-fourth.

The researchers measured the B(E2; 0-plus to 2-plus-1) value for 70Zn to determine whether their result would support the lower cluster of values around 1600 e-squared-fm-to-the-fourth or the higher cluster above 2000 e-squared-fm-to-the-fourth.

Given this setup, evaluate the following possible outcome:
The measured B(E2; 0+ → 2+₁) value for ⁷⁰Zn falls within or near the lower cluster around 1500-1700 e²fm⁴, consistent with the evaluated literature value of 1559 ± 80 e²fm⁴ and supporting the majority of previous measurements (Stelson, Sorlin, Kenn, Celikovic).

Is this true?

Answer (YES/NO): YES